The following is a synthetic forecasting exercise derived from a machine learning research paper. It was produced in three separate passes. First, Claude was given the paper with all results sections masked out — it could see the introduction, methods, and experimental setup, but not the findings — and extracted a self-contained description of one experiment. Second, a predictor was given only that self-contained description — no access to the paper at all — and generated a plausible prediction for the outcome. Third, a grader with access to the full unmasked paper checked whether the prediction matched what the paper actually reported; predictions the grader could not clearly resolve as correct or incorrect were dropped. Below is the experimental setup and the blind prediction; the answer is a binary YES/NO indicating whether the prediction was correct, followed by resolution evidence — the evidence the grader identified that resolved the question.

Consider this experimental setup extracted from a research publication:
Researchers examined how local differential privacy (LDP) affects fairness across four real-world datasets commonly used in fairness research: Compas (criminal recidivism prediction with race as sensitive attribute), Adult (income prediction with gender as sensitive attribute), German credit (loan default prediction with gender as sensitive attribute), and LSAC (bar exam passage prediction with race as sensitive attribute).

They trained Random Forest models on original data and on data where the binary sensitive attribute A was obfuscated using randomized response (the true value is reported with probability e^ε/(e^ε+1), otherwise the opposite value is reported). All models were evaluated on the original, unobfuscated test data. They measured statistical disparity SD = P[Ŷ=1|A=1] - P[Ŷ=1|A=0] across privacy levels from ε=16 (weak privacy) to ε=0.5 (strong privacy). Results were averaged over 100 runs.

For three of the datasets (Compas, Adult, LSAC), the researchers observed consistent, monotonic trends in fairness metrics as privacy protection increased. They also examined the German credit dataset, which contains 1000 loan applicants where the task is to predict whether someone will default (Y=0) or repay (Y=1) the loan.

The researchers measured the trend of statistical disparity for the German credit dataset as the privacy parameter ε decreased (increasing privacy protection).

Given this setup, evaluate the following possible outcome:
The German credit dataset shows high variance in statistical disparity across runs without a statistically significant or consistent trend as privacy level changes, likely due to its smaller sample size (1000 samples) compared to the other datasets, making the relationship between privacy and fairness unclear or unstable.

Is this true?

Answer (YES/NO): NO